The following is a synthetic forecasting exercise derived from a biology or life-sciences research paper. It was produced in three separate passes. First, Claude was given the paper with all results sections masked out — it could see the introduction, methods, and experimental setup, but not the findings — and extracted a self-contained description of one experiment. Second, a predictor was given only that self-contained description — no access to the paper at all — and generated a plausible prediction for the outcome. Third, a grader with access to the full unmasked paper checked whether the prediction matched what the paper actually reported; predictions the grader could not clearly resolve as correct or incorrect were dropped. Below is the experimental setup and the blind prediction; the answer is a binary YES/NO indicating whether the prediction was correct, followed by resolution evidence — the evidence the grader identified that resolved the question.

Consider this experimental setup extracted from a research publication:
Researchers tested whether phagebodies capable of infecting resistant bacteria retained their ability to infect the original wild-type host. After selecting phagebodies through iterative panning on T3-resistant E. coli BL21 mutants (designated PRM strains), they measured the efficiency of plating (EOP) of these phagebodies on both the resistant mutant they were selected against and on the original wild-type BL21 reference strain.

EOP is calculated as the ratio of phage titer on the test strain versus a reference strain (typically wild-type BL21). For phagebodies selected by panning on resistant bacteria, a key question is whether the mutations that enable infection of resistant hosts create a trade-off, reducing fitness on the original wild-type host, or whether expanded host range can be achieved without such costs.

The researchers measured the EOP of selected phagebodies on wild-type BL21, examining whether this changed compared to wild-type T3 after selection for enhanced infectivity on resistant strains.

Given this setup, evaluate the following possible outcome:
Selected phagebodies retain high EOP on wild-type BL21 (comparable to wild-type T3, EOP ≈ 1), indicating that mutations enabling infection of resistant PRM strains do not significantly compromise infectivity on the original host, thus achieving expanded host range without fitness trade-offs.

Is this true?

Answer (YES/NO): NO